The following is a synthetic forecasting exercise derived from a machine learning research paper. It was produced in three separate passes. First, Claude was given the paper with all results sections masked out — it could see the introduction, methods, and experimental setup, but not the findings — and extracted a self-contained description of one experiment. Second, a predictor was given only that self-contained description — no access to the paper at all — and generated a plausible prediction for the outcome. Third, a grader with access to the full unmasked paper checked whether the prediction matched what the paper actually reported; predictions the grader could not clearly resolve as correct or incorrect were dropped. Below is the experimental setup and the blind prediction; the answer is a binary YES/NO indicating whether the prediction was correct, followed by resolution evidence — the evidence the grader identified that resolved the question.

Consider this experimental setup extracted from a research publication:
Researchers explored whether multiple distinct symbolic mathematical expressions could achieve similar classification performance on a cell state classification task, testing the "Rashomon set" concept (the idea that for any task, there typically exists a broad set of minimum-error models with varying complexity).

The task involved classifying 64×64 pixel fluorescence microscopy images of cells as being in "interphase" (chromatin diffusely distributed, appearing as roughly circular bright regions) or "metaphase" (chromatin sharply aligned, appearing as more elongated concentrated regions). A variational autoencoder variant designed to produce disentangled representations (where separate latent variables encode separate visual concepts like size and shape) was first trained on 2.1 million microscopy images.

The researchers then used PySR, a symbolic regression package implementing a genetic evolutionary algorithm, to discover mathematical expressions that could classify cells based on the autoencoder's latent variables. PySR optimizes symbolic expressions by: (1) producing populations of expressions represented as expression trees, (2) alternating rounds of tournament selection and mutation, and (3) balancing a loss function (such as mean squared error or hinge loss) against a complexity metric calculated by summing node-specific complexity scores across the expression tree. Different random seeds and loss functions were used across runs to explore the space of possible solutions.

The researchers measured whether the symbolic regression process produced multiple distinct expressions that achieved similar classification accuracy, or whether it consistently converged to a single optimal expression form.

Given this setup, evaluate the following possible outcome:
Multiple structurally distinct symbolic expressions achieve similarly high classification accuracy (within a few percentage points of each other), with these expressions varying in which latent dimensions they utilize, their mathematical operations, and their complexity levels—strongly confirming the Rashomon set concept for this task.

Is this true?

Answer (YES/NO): NO